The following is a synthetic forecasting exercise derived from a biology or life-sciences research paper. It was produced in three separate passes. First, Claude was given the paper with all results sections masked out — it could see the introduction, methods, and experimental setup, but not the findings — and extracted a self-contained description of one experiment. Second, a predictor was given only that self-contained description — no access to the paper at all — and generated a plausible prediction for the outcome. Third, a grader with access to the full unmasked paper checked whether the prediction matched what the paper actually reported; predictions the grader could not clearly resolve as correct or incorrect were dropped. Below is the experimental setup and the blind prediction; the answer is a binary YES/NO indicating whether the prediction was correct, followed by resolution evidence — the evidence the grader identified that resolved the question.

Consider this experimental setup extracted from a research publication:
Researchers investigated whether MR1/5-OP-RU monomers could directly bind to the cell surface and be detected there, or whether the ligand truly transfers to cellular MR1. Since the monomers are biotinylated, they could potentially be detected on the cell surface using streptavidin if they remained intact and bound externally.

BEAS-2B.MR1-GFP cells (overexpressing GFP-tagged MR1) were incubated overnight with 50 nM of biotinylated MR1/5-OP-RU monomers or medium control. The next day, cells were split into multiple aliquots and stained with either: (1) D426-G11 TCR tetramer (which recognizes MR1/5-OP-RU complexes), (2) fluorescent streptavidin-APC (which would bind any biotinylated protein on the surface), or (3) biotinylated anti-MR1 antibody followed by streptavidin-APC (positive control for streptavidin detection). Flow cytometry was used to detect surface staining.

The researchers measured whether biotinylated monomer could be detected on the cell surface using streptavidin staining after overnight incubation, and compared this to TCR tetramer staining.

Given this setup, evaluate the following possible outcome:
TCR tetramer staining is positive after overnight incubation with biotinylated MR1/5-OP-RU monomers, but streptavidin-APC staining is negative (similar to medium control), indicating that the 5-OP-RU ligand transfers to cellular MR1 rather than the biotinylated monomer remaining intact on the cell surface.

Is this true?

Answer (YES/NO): YES